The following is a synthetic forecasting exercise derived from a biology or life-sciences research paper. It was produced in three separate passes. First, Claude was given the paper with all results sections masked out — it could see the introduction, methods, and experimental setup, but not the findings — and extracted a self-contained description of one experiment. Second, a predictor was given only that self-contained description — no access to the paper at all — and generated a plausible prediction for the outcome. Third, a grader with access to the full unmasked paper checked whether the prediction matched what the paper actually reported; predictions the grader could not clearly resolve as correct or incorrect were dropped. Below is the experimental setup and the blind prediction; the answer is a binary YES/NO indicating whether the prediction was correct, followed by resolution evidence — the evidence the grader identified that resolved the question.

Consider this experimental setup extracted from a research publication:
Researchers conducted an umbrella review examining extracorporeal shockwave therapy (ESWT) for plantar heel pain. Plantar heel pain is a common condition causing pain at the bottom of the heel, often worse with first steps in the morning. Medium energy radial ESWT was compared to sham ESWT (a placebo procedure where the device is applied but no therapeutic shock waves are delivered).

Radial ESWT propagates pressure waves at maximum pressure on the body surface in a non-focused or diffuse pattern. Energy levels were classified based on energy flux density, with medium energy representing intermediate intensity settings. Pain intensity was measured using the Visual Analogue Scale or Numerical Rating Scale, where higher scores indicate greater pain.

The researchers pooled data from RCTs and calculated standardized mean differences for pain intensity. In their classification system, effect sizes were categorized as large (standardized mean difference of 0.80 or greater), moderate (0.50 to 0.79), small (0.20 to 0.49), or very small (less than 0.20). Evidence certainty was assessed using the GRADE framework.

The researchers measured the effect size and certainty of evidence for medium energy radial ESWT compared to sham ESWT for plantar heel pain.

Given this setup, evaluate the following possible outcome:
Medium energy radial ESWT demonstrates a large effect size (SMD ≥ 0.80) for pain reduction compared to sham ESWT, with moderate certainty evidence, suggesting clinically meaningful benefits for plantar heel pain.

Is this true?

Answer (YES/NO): NO